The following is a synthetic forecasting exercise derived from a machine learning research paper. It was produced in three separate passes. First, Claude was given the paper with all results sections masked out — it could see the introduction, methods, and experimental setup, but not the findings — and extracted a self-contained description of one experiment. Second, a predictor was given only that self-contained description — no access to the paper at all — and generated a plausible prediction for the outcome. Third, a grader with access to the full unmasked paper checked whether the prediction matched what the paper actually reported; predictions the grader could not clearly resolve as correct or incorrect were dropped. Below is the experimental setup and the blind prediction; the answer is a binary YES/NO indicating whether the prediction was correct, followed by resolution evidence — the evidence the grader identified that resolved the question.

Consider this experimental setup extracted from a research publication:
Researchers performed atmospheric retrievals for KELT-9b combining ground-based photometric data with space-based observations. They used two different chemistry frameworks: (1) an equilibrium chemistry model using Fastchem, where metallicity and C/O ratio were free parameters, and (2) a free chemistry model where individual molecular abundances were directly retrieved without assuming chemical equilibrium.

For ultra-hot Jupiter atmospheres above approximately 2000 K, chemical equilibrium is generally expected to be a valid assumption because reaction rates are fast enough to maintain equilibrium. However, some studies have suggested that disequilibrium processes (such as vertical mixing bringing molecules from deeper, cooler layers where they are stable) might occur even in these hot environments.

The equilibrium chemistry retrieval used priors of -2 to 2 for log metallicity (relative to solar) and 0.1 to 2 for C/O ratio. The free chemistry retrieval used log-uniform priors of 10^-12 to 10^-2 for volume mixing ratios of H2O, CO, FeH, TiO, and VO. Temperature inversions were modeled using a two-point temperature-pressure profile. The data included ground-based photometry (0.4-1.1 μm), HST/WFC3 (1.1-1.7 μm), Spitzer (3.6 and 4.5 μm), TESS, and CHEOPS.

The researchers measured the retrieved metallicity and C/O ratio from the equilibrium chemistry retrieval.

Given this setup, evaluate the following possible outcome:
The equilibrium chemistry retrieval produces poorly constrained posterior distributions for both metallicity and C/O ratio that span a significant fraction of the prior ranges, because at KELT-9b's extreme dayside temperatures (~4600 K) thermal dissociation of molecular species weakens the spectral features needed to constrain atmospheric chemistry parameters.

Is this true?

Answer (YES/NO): NO